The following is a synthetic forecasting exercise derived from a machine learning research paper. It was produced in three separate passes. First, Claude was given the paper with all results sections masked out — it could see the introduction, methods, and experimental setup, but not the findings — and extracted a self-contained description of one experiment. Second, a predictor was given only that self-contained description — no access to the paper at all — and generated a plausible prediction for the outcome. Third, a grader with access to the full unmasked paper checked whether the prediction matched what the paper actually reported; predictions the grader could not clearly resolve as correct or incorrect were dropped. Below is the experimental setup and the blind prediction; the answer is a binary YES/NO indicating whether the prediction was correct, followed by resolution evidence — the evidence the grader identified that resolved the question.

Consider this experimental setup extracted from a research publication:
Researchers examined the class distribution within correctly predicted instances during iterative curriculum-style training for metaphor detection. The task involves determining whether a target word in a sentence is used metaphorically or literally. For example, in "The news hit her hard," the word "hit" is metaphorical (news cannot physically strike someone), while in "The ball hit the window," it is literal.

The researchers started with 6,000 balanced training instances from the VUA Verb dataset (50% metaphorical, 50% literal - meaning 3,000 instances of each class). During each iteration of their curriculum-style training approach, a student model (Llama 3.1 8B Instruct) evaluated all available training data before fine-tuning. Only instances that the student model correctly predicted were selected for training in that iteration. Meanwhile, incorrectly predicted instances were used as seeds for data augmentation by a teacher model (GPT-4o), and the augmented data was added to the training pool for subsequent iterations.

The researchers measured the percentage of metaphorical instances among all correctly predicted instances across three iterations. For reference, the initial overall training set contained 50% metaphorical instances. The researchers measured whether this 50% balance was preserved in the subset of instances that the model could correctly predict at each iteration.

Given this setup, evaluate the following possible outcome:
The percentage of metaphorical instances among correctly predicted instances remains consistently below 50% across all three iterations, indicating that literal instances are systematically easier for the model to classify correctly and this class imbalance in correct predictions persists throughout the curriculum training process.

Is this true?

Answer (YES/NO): NO